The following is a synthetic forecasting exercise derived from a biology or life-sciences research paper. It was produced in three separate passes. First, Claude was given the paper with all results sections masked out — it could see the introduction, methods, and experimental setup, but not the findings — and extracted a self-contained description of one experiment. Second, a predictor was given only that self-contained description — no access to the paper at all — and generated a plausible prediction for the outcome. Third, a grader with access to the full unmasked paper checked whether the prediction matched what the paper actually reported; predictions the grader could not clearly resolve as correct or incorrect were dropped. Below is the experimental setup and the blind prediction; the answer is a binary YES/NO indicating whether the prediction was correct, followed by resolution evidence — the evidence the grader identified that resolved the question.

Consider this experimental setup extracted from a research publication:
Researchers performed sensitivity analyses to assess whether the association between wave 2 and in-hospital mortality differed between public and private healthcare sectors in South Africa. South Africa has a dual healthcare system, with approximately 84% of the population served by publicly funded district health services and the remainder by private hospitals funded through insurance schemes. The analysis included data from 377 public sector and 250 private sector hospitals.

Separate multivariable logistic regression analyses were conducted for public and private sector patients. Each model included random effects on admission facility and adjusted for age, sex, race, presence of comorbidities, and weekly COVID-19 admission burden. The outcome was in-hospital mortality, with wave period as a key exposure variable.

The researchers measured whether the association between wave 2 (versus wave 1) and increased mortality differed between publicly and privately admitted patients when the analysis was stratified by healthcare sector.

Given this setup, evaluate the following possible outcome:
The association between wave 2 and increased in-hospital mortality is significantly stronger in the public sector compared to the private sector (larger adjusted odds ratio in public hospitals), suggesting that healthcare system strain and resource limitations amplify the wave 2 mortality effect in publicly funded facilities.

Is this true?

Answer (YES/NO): NO